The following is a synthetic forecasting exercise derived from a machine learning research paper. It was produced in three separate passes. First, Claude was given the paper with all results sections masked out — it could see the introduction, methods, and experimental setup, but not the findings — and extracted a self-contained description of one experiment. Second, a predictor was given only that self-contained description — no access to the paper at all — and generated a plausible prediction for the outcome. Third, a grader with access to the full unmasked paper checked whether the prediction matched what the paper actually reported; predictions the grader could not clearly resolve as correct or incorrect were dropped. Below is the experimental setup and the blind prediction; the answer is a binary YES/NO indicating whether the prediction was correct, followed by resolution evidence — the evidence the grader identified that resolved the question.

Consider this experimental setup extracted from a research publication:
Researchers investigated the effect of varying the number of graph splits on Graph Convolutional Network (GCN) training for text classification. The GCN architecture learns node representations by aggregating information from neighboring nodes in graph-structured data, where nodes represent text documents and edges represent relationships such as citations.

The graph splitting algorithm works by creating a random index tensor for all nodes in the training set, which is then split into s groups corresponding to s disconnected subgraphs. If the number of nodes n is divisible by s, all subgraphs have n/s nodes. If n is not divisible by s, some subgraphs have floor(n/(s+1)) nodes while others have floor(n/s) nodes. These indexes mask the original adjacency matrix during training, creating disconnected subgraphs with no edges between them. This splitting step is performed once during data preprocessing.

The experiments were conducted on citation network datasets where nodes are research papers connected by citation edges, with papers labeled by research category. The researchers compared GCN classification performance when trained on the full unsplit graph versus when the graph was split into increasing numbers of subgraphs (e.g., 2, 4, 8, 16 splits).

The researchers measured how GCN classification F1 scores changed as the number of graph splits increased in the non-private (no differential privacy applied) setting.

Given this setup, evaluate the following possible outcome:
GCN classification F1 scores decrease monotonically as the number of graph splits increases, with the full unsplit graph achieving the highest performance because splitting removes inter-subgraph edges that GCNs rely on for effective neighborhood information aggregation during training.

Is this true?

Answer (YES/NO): NO